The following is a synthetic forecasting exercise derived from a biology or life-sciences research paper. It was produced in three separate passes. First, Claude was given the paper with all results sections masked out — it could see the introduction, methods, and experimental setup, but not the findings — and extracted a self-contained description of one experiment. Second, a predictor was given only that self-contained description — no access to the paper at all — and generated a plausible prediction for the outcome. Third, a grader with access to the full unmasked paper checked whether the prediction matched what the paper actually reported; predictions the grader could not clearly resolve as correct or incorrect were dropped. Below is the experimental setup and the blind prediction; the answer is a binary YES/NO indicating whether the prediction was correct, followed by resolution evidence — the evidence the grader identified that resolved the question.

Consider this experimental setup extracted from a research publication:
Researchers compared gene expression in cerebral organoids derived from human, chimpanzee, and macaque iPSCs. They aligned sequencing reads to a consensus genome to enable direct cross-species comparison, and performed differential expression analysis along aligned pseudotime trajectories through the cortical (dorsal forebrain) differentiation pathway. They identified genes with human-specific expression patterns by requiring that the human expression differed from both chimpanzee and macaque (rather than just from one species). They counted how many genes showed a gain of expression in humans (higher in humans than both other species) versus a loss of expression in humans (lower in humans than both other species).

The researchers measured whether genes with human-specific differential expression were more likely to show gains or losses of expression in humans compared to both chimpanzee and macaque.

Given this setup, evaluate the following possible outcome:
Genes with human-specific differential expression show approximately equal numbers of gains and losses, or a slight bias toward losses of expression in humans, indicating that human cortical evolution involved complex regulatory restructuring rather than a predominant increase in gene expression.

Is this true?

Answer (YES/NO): NO